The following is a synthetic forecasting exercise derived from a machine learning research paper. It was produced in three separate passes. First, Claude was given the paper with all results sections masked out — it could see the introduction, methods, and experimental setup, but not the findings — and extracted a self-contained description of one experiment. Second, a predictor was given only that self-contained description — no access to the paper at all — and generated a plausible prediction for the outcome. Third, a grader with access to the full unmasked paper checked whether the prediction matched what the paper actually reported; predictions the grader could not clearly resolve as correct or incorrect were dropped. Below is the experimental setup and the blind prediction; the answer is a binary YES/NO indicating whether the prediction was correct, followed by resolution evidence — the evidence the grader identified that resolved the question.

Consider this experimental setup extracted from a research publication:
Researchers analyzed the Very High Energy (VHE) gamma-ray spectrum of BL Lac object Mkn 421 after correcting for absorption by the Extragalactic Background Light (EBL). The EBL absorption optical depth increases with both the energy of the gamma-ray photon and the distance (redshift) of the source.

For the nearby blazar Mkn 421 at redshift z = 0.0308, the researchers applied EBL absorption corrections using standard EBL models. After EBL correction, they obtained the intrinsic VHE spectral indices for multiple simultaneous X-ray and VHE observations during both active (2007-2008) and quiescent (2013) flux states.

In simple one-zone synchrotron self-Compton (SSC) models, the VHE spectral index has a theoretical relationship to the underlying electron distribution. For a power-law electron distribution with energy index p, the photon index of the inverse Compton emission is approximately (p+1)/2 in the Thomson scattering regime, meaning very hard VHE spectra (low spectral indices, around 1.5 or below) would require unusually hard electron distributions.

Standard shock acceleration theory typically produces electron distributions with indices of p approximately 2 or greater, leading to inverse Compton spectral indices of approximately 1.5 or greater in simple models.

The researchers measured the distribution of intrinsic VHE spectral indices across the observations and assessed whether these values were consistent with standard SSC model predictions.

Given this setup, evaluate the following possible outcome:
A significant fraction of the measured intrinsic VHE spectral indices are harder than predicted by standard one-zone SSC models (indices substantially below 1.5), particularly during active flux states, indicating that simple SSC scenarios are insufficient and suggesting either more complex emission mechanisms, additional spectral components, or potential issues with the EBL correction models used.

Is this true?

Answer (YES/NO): NO